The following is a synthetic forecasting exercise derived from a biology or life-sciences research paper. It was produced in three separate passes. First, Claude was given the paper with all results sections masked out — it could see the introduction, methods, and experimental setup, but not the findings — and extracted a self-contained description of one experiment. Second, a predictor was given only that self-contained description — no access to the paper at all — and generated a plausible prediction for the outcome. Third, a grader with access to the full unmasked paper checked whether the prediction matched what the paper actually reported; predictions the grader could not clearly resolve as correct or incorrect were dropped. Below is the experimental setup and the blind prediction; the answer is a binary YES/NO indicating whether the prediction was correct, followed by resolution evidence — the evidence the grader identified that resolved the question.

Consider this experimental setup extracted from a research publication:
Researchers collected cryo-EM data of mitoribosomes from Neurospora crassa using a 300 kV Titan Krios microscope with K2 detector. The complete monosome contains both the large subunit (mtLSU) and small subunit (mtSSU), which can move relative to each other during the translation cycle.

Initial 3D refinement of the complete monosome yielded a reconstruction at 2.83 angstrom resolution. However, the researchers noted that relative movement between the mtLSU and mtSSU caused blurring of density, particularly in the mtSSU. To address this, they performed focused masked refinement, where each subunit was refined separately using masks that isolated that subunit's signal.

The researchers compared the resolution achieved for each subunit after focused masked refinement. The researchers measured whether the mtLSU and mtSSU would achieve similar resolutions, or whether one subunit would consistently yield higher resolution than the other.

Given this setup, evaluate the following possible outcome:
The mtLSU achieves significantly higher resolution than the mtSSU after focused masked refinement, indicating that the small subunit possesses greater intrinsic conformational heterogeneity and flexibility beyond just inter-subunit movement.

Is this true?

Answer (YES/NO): YES